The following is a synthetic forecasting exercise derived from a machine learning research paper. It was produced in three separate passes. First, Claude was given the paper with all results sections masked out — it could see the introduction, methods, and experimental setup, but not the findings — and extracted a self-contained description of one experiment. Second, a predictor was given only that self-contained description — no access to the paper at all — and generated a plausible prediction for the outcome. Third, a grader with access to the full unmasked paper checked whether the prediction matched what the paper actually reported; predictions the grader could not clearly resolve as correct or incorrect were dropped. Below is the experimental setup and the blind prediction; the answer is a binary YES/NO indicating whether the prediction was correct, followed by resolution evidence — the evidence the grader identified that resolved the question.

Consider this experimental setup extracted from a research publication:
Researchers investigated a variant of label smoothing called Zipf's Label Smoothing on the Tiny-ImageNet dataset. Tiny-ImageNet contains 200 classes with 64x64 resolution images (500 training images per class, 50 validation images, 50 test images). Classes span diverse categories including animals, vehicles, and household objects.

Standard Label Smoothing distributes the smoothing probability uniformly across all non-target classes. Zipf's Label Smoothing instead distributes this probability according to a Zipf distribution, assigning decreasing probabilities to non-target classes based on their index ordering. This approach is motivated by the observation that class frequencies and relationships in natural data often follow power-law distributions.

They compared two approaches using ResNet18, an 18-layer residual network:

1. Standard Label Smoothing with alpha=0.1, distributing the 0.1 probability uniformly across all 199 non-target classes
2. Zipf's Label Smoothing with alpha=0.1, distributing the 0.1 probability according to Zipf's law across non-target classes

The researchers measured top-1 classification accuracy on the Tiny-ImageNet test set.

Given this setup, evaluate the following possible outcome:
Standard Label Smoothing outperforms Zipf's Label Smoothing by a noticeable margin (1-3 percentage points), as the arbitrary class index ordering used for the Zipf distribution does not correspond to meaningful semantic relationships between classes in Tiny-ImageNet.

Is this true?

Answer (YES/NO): NO